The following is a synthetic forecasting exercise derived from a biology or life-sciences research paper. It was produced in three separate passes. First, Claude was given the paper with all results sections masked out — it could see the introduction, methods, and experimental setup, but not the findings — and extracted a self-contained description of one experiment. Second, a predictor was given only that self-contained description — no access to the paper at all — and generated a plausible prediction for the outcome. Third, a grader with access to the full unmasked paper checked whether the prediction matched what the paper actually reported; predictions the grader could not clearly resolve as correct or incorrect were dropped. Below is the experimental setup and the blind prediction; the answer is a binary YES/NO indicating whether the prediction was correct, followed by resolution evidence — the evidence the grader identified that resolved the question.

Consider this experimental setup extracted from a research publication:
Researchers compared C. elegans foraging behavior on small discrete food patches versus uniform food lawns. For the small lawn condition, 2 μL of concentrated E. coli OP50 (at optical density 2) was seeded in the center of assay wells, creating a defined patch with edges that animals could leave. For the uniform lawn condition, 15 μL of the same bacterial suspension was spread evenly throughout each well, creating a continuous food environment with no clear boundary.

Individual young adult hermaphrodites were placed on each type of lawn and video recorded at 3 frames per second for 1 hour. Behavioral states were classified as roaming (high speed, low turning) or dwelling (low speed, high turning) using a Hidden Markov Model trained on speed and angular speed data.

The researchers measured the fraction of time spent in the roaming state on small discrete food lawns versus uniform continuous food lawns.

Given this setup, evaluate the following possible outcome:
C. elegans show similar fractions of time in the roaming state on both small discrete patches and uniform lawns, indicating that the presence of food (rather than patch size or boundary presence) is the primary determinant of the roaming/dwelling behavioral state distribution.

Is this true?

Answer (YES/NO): NO